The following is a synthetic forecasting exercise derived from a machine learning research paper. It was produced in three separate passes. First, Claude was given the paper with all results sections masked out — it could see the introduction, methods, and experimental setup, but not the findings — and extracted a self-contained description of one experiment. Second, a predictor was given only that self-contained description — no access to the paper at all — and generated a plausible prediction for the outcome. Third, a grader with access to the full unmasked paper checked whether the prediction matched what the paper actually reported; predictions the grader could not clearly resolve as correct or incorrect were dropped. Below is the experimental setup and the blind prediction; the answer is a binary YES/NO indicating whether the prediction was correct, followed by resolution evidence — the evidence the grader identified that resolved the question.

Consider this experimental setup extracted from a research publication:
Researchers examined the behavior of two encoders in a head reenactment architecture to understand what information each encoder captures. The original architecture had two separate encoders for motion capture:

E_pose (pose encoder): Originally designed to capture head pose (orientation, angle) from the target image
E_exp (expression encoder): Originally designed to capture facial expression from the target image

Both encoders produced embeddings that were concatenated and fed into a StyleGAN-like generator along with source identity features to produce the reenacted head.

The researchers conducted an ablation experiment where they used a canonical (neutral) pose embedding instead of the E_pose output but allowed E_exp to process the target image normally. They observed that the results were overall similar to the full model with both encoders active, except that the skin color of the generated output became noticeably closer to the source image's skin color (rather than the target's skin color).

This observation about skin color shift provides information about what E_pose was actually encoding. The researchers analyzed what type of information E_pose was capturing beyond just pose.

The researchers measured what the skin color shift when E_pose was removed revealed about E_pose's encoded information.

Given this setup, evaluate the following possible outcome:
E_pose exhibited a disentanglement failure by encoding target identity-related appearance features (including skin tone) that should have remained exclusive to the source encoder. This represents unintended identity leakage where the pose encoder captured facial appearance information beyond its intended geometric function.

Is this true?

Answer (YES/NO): YES